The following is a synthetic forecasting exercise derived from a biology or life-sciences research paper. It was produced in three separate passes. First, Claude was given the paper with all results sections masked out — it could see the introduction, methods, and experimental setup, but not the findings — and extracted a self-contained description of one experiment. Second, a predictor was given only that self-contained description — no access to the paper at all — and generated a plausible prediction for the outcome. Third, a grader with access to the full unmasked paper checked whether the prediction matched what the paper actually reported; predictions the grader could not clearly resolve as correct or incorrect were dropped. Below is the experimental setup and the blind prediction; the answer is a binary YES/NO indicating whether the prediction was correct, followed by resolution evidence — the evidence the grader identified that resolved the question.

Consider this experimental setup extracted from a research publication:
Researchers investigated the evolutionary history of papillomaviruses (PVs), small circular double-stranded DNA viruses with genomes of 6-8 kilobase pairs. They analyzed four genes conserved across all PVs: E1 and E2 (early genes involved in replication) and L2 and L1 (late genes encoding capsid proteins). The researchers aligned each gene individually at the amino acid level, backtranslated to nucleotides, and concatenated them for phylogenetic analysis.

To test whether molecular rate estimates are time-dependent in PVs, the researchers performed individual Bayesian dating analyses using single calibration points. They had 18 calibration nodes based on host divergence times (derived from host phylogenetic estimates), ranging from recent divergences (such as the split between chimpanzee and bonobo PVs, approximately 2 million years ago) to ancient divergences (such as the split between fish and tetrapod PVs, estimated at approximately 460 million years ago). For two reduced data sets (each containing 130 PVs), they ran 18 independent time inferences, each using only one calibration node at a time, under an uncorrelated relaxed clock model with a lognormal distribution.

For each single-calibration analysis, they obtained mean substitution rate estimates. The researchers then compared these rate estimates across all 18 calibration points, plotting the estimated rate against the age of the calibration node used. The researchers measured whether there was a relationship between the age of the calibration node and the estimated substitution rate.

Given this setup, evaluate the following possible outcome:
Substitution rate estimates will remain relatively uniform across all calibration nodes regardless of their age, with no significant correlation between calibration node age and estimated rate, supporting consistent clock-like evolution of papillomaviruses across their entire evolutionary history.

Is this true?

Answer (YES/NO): NO